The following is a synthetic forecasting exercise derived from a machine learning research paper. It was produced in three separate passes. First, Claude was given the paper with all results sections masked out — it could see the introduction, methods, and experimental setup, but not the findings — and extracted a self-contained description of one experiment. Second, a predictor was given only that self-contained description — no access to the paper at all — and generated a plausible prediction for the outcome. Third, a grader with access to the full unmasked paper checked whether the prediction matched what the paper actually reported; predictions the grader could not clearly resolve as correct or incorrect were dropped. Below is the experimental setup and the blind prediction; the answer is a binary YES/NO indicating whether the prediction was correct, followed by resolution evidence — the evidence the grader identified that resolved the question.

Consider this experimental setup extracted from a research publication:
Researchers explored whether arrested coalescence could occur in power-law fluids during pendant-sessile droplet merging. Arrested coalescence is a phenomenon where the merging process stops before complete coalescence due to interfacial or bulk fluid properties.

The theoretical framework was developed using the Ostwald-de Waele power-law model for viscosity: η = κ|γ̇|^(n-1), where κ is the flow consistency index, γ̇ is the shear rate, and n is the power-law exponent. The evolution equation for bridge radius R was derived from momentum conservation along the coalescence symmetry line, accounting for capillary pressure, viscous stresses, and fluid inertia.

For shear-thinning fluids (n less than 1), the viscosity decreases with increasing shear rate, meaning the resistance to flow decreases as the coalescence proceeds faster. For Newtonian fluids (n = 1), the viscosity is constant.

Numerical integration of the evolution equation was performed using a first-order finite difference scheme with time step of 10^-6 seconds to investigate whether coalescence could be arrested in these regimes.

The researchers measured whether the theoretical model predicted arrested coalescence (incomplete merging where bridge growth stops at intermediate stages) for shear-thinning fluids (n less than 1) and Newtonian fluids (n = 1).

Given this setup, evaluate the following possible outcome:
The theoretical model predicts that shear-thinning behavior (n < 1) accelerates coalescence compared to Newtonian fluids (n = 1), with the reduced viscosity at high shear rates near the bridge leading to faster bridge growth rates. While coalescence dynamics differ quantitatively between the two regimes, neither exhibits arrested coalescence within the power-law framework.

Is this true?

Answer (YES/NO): NO